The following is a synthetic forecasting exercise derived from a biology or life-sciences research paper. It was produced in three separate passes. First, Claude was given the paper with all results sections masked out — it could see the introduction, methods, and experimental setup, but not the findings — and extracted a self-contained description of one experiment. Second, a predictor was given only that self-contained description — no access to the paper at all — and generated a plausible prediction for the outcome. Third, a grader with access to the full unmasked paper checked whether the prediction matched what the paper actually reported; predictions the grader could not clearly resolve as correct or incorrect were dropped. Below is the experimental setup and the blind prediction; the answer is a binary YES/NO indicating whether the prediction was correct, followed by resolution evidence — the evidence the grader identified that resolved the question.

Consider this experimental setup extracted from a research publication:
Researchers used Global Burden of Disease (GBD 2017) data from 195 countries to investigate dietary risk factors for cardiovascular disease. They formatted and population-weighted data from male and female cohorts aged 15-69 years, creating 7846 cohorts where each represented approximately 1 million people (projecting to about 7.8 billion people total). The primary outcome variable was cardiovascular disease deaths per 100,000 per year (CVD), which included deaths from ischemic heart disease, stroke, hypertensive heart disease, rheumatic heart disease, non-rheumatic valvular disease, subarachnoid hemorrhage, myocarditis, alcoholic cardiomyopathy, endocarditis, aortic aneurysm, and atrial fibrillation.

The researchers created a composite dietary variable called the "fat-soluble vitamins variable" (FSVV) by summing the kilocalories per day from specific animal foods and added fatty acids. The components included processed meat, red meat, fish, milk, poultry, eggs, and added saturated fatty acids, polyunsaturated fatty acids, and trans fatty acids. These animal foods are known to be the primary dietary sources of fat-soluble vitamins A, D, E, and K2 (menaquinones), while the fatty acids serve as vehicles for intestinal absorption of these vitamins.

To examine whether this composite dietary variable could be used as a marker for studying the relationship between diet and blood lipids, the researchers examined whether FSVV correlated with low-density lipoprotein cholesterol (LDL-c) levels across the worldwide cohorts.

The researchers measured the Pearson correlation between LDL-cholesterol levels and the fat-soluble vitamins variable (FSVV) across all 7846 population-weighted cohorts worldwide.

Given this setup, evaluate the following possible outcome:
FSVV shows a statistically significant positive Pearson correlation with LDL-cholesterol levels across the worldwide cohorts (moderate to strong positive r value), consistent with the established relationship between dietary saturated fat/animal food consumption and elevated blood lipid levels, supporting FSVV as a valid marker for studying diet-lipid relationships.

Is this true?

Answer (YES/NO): YES